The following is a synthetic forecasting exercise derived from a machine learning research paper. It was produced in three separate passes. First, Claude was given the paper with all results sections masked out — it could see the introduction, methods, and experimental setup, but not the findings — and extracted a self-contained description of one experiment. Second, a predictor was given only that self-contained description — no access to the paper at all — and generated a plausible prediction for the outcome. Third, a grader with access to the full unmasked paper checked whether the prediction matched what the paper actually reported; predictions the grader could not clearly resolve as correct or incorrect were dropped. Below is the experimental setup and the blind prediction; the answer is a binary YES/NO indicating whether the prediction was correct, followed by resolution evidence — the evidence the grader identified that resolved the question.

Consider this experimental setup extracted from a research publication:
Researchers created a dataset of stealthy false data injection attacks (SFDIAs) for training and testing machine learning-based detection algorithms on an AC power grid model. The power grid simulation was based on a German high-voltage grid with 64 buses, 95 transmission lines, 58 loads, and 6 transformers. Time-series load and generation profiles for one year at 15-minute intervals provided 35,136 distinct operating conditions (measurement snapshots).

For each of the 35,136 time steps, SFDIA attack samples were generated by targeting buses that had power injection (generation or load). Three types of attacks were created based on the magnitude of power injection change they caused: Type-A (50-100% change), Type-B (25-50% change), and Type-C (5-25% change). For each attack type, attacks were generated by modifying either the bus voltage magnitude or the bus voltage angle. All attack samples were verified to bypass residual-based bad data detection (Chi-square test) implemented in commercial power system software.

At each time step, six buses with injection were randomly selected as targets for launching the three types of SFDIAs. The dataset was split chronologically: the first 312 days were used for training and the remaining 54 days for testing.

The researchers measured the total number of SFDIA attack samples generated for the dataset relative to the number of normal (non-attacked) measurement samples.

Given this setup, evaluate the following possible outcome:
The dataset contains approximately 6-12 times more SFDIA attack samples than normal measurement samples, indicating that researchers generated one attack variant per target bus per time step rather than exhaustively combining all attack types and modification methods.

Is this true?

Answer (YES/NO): YES